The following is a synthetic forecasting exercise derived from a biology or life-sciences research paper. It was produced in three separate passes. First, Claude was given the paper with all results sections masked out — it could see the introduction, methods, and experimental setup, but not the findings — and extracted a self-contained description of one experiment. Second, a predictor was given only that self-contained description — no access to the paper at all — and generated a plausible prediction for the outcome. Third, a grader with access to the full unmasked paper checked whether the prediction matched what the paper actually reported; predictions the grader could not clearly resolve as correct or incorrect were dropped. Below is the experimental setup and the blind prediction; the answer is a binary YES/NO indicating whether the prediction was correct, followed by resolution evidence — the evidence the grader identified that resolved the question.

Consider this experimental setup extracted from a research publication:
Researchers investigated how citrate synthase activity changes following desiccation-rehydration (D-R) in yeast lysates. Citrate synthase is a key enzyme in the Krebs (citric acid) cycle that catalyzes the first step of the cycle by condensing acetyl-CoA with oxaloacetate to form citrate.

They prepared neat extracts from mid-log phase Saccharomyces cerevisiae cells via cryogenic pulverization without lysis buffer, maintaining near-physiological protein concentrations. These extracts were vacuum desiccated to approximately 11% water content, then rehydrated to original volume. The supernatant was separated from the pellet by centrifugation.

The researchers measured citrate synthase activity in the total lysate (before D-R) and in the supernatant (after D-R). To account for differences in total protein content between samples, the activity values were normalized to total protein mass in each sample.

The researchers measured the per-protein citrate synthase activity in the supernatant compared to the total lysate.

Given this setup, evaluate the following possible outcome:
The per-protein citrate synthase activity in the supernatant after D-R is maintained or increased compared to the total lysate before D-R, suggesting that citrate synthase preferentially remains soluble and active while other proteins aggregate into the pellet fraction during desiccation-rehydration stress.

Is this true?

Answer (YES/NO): YES